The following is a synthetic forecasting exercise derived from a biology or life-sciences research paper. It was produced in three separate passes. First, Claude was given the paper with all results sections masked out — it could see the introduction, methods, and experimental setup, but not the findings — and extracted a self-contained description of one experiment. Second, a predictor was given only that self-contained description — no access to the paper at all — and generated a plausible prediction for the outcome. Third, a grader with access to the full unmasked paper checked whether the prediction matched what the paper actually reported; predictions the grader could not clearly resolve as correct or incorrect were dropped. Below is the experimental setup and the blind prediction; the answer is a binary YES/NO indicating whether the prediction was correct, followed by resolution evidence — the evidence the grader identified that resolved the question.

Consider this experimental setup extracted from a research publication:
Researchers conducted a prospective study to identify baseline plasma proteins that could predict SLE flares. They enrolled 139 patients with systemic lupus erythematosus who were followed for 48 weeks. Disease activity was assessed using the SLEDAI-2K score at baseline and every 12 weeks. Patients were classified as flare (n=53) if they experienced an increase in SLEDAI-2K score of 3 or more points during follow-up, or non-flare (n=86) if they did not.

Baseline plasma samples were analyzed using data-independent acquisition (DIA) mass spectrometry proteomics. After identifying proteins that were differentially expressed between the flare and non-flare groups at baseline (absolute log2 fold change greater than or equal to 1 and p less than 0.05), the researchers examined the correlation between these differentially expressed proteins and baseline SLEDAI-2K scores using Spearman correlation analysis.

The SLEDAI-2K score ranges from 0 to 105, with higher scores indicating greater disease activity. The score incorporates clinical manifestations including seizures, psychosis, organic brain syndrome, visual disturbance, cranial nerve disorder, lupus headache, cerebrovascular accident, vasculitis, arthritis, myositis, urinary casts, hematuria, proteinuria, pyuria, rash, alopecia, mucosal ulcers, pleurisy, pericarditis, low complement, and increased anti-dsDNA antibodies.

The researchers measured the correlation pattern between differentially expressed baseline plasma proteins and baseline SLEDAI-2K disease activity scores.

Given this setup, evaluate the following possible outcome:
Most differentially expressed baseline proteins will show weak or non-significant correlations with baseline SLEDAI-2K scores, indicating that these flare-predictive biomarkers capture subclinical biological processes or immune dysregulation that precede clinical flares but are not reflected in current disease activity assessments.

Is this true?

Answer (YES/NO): YES